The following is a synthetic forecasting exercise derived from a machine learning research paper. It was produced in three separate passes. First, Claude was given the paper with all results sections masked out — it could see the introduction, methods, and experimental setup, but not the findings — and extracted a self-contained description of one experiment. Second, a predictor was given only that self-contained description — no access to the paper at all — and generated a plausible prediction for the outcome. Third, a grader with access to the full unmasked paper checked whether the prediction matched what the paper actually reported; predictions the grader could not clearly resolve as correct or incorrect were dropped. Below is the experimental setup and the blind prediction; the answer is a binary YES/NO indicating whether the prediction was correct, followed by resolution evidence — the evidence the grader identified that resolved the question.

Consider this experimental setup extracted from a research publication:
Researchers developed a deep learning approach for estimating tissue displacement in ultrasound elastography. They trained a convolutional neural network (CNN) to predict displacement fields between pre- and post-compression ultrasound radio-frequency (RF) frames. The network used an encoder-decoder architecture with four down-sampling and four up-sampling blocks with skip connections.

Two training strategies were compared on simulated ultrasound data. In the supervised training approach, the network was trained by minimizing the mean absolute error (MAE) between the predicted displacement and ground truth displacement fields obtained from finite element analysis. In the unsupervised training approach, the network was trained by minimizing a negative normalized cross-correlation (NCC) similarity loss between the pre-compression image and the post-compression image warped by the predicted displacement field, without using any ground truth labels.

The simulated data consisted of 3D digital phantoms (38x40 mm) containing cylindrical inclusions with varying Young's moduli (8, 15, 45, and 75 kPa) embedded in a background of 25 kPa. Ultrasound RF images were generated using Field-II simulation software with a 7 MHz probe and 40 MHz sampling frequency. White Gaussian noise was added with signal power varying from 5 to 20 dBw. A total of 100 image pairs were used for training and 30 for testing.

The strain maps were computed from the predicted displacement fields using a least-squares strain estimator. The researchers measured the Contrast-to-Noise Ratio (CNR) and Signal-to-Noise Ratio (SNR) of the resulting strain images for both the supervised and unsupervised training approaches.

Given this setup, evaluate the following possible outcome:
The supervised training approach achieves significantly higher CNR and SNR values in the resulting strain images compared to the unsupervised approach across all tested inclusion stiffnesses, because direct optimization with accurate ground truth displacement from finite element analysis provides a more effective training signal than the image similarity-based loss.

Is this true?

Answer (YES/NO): NO